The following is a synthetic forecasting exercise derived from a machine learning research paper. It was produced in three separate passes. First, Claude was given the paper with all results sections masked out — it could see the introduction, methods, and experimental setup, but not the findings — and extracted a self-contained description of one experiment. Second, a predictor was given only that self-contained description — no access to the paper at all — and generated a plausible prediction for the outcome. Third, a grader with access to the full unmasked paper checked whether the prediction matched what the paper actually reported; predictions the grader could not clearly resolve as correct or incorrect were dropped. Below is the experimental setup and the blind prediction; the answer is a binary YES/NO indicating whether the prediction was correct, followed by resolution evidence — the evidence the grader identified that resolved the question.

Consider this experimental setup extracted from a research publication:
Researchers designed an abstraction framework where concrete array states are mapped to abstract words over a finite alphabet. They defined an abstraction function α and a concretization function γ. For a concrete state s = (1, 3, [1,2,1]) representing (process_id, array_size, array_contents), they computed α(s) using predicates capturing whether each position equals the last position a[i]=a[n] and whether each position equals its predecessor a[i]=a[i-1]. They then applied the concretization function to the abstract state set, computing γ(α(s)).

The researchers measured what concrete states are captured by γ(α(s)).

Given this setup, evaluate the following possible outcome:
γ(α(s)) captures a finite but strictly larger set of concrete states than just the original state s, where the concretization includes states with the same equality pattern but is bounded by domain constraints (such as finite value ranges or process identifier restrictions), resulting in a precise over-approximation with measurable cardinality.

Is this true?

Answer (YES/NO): NO